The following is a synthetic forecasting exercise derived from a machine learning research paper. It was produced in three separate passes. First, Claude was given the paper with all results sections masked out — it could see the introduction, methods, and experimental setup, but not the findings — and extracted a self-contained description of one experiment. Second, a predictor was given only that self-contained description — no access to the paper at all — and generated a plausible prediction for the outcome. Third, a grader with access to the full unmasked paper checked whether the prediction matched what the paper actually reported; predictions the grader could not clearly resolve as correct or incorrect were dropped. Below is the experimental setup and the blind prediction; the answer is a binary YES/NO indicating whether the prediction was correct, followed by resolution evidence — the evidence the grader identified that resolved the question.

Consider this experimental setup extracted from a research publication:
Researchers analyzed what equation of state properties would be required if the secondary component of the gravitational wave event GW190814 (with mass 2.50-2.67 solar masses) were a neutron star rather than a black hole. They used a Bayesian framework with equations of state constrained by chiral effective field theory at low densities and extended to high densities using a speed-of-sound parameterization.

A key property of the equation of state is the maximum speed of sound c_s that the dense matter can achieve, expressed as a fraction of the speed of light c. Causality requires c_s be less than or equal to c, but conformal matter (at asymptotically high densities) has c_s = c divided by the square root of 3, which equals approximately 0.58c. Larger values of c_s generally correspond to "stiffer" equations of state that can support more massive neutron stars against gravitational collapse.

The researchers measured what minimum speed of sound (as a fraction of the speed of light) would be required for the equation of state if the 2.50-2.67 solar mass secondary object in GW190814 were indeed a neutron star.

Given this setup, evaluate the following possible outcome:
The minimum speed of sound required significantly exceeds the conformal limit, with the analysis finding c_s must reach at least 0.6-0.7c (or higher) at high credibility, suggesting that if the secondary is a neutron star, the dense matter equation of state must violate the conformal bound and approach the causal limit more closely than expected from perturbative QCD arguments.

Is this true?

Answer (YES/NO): YES